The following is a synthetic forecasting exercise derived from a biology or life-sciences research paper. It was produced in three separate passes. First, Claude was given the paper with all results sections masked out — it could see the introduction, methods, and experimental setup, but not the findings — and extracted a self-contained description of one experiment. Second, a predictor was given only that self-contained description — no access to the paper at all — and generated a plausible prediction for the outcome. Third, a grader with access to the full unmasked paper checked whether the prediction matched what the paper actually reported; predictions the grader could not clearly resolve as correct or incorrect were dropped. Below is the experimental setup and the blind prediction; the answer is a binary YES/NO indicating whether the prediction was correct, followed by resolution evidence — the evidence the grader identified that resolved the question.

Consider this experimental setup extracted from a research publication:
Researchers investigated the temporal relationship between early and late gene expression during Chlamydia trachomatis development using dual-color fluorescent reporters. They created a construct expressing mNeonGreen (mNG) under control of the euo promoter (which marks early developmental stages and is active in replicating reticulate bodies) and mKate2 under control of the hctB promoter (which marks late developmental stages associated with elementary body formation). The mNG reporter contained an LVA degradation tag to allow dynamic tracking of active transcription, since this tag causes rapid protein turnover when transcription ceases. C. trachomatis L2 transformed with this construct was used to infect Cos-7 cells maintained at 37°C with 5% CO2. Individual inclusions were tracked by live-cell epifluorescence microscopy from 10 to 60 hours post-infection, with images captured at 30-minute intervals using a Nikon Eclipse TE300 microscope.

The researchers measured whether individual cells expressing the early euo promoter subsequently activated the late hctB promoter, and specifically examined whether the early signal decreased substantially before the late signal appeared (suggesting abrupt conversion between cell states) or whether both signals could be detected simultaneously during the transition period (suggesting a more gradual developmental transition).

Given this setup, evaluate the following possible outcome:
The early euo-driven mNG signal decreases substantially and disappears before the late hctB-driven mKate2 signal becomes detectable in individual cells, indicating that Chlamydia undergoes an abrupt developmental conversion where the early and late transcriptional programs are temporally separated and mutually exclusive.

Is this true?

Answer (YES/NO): NO